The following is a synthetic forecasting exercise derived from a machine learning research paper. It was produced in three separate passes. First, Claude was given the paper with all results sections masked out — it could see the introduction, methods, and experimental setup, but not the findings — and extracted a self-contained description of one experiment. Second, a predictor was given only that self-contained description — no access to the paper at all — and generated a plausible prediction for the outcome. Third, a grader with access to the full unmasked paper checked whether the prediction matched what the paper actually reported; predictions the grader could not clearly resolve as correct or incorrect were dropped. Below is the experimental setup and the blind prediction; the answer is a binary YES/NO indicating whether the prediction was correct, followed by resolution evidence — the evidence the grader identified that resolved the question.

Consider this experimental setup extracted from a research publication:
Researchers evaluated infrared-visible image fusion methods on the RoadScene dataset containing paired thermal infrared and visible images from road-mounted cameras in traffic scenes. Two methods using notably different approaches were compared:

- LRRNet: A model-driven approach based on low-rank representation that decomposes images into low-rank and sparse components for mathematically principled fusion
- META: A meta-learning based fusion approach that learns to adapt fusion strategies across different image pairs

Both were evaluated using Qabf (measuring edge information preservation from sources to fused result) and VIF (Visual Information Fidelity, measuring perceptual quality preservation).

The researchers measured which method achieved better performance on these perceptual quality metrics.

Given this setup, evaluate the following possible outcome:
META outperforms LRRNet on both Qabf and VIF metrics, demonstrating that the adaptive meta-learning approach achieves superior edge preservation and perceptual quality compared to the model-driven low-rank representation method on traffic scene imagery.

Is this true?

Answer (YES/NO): YES